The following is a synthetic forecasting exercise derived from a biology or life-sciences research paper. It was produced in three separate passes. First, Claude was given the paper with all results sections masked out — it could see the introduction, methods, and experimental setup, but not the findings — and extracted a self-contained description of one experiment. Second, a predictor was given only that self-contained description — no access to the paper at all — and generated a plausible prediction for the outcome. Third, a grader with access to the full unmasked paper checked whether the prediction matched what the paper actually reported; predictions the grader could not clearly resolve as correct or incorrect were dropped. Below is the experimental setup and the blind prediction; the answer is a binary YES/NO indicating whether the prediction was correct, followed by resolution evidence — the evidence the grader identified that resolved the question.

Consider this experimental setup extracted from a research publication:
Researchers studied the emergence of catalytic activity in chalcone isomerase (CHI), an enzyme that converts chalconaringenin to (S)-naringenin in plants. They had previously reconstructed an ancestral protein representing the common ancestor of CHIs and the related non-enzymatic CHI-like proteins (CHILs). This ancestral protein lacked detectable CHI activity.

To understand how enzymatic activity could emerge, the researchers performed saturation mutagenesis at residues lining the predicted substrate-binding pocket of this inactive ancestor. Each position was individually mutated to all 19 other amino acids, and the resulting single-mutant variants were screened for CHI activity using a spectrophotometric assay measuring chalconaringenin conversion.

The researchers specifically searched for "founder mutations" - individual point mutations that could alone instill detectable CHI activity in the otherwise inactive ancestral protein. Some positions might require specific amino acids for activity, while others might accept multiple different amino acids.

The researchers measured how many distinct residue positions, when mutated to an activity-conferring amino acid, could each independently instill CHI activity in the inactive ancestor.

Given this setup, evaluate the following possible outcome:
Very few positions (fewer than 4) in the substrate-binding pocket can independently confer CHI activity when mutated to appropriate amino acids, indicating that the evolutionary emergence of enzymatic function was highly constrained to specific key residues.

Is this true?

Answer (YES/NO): NO